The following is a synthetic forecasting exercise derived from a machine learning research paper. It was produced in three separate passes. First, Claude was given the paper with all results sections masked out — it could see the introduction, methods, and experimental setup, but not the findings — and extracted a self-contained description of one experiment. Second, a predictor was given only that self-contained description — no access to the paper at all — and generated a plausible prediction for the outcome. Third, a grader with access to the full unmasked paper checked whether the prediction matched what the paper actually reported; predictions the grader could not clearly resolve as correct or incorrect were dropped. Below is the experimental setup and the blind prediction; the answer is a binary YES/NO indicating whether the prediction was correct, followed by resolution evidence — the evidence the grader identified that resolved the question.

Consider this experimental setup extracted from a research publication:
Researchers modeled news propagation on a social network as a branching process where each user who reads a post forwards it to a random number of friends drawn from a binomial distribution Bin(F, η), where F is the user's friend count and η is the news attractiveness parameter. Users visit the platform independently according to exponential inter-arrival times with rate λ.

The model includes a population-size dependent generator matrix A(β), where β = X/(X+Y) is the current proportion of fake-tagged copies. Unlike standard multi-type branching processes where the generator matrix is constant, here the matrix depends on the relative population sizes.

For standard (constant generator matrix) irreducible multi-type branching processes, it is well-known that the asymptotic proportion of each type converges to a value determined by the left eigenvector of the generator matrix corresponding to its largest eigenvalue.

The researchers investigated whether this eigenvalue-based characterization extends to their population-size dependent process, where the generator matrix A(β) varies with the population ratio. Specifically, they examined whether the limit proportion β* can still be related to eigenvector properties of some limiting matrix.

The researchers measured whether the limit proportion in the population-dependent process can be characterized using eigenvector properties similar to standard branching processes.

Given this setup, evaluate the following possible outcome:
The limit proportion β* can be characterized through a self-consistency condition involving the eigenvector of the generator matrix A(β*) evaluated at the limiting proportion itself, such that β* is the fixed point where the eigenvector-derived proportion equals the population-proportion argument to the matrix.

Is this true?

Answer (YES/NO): YES